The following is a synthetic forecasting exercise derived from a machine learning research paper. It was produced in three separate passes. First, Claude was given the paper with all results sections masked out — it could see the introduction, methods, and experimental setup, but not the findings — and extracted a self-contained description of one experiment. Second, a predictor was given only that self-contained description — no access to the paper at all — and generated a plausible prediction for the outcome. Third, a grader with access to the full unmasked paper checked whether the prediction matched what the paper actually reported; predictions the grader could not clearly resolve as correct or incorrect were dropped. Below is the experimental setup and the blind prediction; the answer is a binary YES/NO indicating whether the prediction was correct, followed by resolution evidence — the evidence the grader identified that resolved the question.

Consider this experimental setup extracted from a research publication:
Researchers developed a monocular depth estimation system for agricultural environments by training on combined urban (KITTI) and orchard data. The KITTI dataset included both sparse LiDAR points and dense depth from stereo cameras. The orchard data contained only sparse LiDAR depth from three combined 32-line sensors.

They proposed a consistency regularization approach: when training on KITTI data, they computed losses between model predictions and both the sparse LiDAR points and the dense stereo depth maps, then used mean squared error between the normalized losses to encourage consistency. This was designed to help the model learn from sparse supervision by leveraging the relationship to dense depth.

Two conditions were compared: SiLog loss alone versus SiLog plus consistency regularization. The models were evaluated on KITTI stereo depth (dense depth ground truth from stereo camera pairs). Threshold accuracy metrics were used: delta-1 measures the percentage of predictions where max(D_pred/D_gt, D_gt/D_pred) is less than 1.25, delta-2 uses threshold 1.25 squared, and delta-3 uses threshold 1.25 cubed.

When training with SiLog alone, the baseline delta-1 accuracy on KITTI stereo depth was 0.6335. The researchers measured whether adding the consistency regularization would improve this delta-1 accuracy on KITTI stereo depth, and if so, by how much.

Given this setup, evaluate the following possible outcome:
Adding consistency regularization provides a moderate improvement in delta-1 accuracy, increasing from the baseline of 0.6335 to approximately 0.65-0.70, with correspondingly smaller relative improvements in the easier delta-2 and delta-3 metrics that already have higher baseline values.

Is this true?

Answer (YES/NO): NO